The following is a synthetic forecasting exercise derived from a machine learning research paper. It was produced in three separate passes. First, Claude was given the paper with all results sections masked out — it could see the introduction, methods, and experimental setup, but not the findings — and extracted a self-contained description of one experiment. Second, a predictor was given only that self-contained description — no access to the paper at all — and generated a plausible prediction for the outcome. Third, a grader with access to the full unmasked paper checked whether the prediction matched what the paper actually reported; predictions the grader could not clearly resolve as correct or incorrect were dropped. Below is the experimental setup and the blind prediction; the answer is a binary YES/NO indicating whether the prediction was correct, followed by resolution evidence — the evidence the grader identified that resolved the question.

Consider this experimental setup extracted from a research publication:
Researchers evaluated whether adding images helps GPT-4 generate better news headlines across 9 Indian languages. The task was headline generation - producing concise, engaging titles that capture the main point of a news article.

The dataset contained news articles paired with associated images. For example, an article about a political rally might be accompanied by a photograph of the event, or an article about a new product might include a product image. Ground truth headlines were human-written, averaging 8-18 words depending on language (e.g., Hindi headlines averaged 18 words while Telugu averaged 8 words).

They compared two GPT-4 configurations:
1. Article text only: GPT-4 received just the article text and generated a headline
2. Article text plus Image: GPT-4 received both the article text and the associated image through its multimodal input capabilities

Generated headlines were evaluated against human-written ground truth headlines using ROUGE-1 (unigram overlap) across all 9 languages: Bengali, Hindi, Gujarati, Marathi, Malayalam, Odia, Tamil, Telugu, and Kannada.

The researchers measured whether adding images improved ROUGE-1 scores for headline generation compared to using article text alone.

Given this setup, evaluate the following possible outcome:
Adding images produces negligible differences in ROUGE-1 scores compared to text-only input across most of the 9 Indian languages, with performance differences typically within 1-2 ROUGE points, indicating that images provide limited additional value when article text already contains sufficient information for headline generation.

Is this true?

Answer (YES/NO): NO